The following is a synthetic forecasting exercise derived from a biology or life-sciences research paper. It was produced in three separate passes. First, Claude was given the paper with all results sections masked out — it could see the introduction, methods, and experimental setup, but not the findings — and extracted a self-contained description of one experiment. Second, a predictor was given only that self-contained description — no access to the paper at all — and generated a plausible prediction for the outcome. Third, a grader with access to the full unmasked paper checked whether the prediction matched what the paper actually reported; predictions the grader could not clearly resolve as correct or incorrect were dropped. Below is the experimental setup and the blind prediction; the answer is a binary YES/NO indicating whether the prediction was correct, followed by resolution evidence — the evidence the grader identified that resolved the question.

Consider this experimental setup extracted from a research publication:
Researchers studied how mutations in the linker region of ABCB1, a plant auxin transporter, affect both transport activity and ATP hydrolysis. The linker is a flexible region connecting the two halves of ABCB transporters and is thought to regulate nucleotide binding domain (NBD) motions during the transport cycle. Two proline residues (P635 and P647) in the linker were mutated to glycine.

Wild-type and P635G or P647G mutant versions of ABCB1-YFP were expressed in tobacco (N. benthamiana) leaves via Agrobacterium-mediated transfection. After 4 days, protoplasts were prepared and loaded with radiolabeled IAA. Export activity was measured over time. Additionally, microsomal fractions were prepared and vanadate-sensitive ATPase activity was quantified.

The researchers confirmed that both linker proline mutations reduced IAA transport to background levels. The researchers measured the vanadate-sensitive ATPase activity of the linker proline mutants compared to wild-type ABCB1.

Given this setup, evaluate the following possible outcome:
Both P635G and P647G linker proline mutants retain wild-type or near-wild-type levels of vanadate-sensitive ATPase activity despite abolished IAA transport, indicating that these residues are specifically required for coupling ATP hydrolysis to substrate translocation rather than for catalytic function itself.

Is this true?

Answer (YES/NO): NO